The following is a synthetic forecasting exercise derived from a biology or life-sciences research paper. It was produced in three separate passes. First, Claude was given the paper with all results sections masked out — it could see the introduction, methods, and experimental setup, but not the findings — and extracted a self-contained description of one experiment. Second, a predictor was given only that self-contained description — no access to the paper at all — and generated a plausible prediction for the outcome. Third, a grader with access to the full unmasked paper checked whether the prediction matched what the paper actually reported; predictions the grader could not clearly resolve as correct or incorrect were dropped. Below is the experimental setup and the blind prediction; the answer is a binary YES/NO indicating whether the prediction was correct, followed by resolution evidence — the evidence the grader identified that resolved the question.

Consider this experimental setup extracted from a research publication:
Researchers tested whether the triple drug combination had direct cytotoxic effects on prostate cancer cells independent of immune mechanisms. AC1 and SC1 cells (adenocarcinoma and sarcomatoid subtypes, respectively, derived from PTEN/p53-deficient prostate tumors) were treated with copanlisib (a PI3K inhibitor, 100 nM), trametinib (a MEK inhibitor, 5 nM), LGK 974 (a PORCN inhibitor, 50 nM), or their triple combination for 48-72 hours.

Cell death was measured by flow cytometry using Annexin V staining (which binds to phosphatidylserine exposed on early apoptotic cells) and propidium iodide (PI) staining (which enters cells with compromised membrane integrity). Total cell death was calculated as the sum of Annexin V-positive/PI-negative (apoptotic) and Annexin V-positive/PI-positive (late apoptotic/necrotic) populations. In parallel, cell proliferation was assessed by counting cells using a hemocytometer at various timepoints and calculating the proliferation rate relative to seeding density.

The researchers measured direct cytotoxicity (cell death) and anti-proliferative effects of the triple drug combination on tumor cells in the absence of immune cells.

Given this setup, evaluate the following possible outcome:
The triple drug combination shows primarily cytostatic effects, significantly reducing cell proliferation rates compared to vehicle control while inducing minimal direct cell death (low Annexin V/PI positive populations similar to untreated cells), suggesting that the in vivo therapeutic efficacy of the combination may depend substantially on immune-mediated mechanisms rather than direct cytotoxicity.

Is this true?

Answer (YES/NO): NO